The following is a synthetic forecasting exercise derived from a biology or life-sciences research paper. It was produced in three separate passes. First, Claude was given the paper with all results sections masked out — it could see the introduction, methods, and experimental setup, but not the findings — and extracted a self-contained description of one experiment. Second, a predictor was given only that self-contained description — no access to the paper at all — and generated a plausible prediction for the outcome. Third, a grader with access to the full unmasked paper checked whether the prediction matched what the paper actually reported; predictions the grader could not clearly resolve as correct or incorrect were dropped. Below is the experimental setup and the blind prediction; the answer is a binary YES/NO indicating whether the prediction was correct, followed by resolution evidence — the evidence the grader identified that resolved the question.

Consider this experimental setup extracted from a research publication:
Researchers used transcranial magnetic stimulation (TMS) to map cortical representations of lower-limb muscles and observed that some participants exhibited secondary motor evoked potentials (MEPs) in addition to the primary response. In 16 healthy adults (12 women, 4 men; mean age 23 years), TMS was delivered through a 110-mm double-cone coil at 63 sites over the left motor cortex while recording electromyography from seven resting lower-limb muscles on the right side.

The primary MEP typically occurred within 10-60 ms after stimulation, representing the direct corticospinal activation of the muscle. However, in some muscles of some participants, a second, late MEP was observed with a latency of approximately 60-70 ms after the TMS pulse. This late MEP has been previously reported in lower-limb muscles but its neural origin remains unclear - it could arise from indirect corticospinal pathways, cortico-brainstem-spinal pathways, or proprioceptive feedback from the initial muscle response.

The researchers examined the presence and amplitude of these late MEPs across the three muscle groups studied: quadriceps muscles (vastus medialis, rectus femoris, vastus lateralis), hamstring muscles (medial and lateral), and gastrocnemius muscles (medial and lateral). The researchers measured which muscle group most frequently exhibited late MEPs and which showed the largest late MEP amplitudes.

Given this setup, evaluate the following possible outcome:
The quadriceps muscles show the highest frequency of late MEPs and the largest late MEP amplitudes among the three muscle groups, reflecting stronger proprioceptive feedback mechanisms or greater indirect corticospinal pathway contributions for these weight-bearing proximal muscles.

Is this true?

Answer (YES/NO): NO